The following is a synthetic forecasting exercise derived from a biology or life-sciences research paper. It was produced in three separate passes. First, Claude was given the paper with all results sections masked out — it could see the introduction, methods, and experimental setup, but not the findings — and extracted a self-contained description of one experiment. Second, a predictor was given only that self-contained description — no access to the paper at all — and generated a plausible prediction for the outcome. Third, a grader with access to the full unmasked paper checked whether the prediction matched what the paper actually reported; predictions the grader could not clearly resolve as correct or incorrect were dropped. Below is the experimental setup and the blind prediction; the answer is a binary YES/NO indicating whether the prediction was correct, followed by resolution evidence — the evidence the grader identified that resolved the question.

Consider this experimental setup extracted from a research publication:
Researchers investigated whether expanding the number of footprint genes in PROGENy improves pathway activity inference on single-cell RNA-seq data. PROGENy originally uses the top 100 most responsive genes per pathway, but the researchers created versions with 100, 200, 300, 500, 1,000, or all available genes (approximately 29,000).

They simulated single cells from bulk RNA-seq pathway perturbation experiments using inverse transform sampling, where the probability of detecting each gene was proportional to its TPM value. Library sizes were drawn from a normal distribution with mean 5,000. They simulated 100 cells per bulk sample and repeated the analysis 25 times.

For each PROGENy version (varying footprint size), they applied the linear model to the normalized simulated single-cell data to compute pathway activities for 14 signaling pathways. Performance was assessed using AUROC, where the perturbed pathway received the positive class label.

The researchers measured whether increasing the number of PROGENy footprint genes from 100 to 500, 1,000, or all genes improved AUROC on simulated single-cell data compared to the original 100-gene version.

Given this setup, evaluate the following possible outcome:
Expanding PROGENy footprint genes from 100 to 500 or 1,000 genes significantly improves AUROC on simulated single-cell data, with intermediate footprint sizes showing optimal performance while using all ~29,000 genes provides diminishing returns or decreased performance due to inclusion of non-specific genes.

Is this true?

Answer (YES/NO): YES